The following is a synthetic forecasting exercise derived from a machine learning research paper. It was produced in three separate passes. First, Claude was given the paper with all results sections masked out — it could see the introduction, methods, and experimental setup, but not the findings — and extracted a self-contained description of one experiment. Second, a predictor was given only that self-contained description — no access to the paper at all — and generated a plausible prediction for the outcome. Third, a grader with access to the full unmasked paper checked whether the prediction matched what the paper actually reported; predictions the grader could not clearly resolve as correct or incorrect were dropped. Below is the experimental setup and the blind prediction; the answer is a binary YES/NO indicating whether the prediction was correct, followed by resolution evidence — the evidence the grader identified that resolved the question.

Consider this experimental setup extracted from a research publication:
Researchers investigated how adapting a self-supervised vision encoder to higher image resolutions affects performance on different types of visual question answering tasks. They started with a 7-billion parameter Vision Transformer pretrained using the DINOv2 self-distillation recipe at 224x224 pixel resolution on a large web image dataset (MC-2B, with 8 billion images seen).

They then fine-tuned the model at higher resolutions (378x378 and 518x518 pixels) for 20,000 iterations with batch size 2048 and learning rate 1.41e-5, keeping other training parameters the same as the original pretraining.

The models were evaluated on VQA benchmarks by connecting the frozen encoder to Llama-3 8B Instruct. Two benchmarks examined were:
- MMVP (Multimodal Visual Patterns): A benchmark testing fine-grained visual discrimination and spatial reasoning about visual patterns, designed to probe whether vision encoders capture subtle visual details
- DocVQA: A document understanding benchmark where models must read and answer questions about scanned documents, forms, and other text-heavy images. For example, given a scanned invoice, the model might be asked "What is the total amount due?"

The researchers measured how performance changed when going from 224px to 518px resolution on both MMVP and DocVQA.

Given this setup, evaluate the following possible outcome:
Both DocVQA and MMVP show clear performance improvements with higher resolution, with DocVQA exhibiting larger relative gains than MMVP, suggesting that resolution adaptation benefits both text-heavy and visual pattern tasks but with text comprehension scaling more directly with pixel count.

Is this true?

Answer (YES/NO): NO